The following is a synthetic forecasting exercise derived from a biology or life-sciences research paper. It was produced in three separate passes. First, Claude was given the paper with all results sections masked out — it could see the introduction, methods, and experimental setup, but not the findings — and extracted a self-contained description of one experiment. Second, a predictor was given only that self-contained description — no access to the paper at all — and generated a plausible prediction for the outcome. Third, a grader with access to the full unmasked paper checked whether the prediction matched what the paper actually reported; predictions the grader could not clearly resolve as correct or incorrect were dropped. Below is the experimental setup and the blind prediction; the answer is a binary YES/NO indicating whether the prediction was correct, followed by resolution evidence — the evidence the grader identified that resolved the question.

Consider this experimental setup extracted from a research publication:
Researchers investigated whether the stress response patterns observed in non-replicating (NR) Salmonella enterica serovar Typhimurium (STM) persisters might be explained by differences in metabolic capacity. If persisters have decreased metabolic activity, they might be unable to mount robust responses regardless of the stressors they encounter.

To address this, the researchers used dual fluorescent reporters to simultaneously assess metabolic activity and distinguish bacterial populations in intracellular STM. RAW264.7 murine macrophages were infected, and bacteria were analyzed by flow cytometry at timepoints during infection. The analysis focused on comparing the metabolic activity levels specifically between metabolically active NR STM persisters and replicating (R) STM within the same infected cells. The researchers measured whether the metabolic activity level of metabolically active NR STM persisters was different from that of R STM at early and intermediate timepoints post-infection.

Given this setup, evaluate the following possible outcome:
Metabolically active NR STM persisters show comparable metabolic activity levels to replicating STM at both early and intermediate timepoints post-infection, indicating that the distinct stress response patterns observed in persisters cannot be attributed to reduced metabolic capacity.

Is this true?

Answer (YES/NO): YES